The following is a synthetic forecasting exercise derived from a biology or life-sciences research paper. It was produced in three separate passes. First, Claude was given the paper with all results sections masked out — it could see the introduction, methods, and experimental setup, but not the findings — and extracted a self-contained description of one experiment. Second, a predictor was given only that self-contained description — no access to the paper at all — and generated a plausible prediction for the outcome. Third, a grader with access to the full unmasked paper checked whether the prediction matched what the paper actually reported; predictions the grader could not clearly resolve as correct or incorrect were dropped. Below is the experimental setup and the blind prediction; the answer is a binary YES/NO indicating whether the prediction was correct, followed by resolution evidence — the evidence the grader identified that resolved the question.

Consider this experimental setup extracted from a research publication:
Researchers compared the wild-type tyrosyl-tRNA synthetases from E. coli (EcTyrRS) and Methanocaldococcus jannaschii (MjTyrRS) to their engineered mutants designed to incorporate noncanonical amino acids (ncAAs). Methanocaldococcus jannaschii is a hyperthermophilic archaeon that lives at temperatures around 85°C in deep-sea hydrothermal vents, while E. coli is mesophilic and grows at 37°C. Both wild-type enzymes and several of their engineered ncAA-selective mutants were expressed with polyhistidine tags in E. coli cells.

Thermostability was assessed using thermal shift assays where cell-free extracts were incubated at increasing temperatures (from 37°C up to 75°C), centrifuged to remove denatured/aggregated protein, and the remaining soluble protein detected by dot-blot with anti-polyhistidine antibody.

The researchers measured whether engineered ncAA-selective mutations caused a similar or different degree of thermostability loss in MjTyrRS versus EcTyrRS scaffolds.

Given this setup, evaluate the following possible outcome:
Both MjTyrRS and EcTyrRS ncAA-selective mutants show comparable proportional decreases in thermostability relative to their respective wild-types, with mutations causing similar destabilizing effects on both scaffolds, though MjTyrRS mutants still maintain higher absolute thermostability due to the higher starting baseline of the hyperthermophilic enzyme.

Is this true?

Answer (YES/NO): NO